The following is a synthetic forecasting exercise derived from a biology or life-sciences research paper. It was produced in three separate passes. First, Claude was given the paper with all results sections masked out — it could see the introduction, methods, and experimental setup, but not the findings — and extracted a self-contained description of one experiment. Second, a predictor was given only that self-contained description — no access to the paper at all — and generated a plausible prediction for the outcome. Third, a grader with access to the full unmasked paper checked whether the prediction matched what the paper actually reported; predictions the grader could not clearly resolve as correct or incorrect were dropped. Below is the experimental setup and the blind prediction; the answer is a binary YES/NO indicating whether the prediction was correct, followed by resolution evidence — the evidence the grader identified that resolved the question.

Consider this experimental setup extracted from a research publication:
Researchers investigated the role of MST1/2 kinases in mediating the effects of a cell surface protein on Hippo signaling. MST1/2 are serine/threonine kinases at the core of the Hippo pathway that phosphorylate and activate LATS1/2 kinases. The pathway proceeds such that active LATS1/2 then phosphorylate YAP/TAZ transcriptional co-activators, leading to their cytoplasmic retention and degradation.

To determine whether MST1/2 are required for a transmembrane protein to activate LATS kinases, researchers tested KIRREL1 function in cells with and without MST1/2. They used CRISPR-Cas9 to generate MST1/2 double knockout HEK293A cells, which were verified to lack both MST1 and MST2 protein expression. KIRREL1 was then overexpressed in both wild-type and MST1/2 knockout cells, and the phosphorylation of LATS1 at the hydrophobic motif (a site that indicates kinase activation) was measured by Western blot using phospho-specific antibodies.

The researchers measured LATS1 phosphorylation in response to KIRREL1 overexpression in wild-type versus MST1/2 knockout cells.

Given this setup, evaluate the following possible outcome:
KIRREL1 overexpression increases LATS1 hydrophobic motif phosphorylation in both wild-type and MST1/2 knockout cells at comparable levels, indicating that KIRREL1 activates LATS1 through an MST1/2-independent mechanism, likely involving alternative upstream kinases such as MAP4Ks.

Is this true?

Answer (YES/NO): NO